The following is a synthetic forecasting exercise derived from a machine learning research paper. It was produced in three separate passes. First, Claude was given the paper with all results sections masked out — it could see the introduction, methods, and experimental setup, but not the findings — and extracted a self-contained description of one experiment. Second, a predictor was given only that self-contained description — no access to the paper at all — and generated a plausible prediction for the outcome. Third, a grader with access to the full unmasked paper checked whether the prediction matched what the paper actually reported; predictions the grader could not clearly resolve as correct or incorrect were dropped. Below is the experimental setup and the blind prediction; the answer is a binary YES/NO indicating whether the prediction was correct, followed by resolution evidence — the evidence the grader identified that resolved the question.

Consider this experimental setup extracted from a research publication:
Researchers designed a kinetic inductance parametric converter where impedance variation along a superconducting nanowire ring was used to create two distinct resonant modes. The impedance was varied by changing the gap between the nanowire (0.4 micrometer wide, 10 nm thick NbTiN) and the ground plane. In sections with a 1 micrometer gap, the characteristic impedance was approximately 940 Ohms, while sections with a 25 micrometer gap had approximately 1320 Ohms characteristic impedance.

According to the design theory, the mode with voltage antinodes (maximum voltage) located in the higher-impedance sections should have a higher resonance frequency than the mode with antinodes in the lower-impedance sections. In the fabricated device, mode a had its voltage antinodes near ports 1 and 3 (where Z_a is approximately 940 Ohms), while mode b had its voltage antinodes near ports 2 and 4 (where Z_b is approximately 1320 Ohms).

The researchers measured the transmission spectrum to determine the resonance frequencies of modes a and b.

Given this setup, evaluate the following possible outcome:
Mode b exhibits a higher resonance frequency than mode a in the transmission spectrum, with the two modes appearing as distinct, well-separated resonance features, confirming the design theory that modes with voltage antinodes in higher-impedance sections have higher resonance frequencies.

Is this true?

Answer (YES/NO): YES